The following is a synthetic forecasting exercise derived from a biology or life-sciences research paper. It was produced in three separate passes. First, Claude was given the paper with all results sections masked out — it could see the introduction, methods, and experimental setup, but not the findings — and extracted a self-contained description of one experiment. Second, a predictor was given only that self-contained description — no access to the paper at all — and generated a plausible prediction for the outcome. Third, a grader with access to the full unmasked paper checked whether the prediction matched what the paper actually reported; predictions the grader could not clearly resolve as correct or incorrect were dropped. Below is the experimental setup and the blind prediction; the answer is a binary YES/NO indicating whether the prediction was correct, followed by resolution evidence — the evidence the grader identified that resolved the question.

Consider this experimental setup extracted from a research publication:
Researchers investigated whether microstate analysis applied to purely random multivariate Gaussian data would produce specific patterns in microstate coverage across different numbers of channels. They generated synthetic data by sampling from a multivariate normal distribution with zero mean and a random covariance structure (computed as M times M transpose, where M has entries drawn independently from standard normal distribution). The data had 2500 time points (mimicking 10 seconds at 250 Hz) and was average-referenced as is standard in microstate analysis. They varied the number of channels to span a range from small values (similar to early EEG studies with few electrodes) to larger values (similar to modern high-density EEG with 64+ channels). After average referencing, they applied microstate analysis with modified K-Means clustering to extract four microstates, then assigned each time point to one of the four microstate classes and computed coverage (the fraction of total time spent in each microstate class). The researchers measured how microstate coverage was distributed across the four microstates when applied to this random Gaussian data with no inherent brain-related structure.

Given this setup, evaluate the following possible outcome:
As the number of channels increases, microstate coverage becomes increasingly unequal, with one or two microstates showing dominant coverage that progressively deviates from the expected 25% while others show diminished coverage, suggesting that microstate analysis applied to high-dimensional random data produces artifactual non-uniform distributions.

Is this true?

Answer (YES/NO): NO